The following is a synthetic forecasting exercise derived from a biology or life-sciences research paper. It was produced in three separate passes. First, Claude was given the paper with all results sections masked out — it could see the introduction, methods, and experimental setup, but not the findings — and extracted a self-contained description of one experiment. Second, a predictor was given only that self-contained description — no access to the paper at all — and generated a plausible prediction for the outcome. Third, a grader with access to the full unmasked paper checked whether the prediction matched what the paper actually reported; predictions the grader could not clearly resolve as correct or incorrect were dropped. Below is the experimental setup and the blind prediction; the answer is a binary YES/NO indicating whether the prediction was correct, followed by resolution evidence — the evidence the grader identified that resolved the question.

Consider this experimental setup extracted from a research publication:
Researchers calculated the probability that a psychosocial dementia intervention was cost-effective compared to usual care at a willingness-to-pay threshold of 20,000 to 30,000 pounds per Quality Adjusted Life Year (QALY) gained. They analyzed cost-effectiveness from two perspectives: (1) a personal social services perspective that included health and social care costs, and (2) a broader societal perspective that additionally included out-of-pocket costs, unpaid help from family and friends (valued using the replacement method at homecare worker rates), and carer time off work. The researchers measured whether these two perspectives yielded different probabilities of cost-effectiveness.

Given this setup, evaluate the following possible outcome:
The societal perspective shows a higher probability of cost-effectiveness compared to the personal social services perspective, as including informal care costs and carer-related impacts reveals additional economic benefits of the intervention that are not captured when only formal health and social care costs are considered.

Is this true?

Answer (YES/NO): NO